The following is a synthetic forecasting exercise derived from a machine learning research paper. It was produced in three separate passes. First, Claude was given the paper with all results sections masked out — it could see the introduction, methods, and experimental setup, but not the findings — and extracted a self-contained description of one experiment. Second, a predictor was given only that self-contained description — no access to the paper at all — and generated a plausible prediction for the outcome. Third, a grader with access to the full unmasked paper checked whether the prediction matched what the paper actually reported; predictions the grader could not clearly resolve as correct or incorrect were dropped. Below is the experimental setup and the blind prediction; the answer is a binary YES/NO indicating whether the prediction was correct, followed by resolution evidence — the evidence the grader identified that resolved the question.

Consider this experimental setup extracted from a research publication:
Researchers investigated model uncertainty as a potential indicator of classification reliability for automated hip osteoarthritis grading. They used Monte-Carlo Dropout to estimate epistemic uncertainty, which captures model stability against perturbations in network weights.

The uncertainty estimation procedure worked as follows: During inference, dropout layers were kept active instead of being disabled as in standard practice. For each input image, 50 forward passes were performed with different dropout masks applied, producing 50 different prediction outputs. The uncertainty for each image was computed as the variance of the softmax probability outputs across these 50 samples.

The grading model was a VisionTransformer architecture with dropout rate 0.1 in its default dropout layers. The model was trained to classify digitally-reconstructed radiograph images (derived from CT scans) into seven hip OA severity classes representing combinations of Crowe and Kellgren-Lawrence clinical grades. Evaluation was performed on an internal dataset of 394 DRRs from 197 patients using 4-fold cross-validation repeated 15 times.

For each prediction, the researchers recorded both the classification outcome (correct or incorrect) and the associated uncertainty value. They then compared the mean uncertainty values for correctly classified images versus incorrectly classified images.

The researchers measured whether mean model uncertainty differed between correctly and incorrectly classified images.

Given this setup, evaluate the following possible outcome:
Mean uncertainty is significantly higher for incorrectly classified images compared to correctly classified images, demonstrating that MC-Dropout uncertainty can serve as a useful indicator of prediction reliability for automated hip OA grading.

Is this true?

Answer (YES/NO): YES